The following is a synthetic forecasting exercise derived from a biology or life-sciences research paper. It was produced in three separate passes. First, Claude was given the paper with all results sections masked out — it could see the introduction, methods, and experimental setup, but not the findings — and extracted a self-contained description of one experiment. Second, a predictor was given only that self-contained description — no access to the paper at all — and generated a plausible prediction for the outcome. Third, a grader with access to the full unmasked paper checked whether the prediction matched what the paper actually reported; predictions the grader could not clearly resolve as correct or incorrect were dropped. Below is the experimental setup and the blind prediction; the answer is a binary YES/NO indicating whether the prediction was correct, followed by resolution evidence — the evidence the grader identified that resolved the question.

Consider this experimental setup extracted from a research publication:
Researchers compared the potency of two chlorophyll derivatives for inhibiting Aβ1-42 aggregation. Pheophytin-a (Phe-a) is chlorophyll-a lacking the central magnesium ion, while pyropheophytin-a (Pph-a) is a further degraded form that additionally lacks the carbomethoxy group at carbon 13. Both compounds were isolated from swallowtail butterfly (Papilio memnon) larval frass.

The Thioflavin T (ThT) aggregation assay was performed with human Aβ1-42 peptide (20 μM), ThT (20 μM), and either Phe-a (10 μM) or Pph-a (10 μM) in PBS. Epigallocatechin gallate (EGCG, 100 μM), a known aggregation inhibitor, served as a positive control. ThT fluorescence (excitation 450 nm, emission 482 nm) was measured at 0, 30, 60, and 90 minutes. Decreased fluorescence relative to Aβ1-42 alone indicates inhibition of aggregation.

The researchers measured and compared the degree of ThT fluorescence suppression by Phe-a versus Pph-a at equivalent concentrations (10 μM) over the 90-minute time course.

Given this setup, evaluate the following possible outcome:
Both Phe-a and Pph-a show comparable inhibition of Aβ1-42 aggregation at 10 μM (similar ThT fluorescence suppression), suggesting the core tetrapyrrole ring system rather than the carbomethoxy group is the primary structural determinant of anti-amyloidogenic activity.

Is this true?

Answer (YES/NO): NO